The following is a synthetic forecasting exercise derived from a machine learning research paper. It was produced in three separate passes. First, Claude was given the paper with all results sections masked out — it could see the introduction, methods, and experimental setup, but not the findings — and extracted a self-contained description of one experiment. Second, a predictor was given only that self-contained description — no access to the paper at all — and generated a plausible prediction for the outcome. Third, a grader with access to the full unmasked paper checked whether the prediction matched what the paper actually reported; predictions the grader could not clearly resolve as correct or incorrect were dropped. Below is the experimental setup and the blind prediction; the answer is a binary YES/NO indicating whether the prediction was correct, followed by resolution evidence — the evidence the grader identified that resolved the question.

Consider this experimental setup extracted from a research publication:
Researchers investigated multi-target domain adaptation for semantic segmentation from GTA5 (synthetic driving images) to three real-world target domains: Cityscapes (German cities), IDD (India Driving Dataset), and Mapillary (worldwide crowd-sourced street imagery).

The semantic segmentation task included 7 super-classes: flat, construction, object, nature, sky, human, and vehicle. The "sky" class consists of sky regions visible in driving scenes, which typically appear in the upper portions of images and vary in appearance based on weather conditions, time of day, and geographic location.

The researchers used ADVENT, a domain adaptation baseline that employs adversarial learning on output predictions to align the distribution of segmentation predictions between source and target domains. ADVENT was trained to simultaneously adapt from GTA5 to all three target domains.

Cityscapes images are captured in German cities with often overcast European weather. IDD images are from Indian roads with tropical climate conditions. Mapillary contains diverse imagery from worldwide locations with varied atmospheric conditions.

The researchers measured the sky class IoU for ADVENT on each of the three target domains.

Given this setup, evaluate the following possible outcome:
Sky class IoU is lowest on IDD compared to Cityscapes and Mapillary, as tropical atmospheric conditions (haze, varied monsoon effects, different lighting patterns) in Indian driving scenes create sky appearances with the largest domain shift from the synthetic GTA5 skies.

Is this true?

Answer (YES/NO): NO